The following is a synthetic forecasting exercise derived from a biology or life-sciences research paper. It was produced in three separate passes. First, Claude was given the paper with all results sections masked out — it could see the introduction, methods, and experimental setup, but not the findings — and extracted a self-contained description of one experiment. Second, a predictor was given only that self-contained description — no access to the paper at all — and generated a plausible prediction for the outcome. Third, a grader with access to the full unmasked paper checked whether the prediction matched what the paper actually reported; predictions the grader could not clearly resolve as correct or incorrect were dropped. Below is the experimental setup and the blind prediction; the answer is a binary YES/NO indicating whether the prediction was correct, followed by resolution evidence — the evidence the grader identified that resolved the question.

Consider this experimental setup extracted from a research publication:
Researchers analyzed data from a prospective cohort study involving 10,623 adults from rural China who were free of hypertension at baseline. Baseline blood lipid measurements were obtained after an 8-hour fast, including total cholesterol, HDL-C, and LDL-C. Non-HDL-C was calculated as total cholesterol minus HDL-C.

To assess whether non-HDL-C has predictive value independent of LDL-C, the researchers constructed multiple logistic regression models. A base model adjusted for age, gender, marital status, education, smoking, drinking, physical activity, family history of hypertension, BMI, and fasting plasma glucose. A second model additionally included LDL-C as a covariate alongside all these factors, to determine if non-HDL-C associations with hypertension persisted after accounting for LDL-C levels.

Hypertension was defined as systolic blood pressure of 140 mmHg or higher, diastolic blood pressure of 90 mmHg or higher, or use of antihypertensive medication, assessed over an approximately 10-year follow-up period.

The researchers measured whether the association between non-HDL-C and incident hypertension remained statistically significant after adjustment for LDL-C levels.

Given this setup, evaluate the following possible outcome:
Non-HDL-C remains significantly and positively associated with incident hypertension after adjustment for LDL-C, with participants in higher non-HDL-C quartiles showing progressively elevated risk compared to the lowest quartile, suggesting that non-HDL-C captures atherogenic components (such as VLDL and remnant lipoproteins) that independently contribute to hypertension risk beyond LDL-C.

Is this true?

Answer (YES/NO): YES